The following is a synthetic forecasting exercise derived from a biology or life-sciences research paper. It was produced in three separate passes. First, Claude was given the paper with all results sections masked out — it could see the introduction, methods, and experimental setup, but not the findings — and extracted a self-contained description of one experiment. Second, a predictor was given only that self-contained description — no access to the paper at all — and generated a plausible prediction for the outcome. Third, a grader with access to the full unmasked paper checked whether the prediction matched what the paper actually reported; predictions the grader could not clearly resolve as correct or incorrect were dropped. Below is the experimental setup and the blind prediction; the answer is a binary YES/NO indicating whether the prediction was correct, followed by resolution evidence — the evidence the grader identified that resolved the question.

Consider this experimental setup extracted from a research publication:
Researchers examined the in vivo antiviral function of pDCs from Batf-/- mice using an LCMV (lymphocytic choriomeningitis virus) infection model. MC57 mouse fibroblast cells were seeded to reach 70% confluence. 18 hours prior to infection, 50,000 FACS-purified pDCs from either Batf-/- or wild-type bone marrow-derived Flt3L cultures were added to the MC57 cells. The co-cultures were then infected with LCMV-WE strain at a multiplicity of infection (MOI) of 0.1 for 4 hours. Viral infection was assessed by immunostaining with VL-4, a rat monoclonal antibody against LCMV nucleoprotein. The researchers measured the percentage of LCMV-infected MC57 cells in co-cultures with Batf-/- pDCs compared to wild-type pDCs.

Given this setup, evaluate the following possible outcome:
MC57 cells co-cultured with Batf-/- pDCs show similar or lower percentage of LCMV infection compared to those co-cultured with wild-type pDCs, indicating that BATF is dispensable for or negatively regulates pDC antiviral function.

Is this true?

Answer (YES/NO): YES